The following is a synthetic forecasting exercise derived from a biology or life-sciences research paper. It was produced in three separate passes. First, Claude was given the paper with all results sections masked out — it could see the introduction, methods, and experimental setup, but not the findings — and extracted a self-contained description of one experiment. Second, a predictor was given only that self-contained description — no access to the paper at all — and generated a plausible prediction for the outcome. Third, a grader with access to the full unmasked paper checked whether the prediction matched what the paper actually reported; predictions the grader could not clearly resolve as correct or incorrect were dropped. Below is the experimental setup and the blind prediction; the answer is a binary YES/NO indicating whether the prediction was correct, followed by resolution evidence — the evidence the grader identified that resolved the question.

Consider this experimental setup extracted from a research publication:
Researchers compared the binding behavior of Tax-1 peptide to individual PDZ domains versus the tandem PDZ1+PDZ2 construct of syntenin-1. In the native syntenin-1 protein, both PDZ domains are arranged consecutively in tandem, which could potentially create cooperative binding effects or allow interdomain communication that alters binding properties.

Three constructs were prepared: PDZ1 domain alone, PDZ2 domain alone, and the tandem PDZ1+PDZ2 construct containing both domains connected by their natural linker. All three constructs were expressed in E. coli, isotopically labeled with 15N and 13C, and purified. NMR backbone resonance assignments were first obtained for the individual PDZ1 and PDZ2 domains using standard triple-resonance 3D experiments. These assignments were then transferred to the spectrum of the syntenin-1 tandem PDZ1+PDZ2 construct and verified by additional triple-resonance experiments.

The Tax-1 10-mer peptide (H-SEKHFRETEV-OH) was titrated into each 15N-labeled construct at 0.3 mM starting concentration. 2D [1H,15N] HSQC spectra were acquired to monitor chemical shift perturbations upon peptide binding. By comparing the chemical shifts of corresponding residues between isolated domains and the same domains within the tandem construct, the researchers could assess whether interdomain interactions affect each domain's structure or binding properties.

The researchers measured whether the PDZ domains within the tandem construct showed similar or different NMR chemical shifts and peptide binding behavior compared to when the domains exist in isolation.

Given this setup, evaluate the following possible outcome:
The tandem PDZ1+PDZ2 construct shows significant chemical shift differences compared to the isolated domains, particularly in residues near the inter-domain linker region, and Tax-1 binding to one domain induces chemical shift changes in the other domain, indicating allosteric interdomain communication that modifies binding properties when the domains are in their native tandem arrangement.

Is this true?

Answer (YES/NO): NO